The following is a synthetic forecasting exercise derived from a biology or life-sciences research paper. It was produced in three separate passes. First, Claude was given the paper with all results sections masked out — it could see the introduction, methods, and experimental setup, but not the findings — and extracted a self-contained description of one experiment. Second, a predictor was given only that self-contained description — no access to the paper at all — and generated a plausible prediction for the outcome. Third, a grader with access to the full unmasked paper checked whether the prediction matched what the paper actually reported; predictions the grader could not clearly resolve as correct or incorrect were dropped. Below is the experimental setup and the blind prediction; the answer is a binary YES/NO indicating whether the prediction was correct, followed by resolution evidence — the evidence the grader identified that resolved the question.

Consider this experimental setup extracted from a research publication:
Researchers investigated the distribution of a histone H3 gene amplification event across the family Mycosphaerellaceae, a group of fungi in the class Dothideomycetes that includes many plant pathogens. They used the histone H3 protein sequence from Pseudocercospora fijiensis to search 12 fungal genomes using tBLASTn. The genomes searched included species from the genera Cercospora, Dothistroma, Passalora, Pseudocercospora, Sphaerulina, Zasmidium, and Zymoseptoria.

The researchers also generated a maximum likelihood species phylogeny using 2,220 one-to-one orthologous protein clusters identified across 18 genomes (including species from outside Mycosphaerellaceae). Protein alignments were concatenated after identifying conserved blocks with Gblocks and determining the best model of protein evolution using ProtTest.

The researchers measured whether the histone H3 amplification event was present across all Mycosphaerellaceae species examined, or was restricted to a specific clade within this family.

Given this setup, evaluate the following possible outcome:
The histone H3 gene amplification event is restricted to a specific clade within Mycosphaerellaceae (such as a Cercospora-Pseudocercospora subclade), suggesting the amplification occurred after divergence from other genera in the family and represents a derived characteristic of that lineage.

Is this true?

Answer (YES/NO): YES